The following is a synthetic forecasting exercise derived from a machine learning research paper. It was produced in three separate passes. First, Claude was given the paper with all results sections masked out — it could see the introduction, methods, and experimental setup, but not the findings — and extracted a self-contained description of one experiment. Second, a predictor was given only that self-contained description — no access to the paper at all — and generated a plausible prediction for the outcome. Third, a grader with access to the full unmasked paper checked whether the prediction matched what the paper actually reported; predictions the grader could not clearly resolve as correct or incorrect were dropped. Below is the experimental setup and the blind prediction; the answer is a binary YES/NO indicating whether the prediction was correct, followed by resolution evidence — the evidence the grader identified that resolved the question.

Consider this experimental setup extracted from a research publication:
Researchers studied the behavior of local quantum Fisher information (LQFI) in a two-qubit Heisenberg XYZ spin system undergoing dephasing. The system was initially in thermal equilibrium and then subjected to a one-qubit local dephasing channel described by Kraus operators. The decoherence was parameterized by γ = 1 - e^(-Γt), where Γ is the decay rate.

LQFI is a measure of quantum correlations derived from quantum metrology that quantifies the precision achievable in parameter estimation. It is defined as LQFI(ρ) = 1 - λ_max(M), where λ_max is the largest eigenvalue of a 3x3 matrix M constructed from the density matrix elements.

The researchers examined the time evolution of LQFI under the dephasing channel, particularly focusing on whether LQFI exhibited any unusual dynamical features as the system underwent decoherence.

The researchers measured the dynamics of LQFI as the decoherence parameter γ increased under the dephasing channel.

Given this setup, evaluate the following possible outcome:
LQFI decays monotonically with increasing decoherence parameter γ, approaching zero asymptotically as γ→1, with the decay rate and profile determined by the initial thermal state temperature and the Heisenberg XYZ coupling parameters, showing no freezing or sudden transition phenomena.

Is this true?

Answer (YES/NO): NO